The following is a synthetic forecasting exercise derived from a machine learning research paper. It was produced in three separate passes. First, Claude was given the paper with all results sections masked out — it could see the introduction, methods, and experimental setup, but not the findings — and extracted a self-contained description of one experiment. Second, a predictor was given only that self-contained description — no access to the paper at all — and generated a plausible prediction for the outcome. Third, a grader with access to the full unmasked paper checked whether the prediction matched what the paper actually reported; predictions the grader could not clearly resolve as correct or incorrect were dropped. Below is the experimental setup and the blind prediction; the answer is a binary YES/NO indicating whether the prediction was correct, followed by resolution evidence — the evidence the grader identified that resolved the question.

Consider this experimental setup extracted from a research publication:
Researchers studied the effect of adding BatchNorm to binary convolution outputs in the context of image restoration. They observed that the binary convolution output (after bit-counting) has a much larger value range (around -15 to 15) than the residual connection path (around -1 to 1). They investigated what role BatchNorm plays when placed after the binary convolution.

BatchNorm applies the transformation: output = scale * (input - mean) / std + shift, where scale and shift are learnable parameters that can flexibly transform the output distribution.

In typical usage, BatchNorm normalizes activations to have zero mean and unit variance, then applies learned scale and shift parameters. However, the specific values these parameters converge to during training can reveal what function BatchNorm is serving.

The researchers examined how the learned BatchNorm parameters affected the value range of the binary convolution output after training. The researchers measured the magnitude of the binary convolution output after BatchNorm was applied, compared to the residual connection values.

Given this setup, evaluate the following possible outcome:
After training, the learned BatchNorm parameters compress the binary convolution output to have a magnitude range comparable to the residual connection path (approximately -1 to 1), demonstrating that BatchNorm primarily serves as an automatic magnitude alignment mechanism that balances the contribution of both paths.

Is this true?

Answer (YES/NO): YES